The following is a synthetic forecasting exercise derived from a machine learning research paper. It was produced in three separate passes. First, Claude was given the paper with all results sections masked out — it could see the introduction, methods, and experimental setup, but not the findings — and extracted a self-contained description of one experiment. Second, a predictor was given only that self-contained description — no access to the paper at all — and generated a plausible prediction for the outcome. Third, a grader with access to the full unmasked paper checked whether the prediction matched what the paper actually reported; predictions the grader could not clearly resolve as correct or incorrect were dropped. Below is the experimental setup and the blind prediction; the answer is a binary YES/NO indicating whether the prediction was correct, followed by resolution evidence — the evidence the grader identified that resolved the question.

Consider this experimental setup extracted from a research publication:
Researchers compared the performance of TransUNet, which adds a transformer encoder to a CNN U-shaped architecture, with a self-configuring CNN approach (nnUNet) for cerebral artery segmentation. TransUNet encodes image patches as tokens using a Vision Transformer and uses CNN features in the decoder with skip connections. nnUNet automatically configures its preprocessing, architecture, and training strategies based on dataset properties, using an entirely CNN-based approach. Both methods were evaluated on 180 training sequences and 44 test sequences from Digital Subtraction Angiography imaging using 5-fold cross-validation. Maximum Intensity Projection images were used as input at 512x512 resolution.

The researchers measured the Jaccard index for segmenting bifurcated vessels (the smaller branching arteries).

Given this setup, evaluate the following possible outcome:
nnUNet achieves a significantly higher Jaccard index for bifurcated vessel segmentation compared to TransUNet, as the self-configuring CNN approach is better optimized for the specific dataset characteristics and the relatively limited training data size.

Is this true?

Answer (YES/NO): YES